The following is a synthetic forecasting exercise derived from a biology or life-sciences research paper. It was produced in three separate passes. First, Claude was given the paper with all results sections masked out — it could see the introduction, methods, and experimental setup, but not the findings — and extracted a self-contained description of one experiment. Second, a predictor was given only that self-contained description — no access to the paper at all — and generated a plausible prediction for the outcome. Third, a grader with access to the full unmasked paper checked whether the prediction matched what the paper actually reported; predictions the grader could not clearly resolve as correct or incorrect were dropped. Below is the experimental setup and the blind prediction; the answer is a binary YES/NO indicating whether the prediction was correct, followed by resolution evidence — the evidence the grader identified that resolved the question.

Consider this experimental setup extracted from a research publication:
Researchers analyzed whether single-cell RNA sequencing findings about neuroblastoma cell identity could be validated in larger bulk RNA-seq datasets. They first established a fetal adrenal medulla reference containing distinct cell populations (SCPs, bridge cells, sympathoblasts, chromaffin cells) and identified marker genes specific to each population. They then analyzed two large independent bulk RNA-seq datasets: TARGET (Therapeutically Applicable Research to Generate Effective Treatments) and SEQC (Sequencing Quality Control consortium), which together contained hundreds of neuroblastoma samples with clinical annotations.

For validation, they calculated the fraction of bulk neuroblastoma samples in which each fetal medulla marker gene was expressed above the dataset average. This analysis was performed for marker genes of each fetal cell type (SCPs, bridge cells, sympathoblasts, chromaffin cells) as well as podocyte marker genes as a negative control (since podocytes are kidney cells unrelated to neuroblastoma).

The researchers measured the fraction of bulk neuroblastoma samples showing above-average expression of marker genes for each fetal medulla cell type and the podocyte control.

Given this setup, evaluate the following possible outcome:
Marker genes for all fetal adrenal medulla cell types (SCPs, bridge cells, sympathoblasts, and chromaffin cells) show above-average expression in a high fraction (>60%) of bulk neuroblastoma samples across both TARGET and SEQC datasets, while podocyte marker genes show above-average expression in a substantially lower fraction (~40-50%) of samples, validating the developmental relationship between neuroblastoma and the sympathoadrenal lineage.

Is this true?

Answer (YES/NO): NO